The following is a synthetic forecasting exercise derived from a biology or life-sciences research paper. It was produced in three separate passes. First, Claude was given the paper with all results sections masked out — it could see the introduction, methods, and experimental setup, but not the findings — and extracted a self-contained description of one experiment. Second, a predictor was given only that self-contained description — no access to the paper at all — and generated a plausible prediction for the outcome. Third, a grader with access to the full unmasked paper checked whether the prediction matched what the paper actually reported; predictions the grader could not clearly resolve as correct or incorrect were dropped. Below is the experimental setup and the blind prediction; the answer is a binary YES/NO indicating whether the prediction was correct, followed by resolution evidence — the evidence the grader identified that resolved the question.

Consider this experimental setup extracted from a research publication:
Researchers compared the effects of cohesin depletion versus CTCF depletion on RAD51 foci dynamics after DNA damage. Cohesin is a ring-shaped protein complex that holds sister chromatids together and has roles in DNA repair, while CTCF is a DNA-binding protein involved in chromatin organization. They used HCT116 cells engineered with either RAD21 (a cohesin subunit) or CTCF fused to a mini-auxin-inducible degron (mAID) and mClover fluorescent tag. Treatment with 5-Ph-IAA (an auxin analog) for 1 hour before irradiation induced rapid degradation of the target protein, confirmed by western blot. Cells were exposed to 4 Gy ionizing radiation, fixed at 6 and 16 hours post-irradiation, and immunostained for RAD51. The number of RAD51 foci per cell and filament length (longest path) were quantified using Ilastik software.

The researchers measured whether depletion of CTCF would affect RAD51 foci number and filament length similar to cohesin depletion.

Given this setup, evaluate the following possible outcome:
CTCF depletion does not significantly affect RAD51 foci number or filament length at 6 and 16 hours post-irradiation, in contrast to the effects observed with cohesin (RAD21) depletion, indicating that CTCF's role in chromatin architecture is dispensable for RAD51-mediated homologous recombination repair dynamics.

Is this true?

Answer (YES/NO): YES